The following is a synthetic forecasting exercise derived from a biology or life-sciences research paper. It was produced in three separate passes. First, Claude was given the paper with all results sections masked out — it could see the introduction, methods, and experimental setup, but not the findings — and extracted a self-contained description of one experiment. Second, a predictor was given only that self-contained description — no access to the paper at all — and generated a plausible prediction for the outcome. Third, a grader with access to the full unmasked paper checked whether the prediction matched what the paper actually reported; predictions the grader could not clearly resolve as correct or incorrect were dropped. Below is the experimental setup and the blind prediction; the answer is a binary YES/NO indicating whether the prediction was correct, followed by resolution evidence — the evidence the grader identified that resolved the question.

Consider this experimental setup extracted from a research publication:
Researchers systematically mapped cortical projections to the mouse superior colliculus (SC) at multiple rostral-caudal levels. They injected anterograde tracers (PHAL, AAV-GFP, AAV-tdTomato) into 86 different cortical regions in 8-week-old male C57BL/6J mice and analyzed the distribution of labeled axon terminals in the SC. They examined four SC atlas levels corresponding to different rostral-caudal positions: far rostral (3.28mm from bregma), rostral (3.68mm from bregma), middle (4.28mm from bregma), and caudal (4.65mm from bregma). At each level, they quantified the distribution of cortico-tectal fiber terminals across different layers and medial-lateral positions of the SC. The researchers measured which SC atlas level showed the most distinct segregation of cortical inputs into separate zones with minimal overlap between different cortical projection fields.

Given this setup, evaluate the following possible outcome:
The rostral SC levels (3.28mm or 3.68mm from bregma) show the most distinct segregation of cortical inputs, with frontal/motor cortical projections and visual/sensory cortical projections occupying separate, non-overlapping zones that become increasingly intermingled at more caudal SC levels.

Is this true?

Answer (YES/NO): YES